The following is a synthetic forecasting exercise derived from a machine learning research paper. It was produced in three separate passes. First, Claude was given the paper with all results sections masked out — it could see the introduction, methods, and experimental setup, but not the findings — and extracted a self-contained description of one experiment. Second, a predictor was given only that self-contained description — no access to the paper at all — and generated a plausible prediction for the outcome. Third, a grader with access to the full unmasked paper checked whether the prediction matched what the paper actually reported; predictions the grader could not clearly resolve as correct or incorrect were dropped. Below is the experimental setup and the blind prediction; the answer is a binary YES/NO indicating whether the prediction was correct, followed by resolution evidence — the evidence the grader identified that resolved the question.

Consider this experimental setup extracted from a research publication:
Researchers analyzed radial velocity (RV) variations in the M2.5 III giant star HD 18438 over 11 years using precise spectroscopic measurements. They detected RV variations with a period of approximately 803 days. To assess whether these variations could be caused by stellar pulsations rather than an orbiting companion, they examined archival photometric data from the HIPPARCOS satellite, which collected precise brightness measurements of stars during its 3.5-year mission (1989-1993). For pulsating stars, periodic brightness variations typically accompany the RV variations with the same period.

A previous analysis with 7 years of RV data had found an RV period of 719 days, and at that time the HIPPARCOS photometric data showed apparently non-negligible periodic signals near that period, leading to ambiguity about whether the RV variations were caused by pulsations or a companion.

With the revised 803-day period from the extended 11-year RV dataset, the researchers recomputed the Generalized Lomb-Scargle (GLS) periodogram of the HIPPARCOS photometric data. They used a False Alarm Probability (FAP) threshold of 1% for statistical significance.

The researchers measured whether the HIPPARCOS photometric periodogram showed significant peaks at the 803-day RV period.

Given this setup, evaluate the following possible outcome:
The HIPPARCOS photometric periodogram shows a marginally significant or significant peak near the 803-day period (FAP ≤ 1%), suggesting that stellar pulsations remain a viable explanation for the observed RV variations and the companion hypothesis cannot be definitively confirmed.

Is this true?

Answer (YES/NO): NO